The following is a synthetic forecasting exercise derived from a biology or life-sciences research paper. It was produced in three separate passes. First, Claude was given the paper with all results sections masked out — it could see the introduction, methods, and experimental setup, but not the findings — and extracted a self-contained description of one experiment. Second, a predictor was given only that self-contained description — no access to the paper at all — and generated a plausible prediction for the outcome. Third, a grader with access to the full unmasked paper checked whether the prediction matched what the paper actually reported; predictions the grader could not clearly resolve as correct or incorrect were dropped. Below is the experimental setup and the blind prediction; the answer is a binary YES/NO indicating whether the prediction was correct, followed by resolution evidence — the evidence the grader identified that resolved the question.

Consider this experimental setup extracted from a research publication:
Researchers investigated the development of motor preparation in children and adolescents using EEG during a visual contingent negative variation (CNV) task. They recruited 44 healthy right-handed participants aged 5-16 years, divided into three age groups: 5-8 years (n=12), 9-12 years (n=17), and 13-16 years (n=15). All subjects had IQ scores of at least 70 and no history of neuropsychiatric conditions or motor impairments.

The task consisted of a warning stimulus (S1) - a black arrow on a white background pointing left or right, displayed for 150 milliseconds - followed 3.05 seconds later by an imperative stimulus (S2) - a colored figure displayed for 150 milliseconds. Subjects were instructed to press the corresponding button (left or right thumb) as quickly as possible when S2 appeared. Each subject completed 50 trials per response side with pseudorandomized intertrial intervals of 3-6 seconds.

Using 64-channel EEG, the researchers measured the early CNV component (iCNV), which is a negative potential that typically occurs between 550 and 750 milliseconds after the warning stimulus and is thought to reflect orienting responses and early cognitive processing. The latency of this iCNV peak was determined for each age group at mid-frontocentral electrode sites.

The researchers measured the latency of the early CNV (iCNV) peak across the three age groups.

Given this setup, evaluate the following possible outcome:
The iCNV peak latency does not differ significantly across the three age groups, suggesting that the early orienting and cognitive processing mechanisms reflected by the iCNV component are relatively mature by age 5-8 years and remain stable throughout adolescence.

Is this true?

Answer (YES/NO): NO